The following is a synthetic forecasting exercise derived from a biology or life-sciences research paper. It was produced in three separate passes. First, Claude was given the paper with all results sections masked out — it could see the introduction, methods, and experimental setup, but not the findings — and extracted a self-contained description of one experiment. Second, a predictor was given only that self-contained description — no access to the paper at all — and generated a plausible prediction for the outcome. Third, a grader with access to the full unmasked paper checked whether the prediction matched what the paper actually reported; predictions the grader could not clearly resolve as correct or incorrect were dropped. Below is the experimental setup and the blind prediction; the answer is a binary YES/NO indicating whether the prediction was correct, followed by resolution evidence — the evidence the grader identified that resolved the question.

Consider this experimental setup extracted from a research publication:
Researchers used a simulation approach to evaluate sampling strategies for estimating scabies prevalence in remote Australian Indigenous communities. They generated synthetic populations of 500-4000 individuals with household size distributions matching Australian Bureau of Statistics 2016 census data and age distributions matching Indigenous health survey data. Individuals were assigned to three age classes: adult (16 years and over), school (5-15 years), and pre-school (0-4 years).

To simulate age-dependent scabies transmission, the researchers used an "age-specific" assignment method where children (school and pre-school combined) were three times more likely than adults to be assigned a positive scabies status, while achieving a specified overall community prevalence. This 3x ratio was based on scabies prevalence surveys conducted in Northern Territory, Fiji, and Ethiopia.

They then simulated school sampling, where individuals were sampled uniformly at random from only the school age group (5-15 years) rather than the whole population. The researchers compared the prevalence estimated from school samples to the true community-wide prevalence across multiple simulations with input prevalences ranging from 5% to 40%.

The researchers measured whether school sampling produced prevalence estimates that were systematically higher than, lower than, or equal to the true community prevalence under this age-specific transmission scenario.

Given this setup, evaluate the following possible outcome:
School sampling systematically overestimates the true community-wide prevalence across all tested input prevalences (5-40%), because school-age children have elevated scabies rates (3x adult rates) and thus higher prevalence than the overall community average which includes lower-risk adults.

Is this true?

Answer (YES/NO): YES